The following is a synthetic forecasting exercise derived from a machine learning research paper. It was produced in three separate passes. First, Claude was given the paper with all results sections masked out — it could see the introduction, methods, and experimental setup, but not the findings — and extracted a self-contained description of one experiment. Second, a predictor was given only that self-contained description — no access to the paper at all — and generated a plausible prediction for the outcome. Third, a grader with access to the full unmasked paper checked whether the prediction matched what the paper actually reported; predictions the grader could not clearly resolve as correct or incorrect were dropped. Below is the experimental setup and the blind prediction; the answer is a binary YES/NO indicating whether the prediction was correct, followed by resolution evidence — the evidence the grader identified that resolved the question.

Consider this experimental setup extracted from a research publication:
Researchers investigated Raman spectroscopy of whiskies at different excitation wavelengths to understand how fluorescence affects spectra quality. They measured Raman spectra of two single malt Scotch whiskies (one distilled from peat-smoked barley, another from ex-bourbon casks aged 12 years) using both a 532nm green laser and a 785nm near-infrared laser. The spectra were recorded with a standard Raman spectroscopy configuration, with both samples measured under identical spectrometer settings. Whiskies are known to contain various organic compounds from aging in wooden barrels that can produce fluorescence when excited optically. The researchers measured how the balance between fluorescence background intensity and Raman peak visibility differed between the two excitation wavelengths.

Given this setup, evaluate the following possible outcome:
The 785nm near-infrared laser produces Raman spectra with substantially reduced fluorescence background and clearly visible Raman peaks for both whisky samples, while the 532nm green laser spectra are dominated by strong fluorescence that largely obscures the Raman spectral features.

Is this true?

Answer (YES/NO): YES